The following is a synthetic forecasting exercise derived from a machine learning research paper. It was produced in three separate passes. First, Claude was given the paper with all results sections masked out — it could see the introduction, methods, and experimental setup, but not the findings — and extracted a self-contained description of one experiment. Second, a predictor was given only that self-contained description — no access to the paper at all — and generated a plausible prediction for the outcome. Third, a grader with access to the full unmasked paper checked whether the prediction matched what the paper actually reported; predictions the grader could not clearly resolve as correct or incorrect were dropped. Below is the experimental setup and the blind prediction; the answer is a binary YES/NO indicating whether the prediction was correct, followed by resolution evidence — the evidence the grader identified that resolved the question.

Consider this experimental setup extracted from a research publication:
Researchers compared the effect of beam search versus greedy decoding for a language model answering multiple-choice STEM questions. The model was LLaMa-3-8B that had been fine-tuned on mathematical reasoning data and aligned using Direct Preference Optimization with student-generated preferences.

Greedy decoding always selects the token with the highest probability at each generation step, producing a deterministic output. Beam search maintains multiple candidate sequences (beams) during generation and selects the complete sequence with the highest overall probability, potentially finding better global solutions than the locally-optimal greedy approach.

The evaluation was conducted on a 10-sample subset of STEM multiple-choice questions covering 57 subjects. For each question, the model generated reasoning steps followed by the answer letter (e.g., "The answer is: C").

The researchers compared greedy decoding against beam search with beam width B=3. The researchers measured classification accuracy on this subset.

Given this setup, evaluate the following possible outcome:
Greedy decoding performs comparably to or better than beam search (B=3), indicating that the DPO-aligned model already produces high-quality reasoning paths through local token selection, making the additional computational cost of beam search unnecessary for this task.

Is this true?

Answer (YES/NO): YES